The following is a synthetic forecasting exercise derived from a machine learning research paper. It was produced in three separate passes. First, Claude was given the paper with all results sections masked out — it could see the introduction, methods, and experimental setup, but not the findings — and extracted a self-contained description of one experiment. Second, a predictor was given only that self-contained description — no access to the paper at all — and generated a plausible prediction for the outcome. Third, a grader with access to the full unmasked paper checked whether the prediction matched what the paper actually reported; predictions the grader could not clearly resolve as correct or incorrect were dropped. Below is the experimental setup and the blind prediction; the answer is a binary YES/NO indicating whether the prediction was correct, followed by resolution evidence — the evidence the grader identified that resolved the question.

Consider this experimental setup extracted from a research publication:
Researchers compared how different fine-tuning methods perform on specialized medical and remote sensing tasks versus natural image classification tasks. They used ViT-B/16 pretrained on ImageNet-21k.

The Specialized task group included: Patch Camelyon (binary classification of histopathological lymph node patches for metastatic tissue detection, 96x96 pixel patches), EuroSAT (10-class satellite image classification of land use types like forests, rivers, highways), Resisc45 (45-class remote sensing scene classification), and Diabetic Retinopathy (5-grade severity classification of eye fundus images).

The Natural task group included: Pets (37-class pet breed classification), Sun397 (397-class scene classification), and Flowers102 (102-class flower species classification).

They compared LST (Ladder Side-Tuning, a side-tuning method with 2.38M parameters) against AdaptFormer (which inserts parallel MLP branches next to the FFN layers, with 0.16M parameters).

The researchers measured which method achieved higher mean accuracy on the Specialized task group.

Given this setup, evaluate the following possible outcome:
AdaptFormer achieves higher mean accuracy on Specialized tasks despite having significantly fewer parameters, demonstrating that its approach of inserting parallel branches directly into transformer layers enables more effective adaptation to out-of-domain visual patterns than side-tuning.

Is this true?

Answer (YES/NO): NO